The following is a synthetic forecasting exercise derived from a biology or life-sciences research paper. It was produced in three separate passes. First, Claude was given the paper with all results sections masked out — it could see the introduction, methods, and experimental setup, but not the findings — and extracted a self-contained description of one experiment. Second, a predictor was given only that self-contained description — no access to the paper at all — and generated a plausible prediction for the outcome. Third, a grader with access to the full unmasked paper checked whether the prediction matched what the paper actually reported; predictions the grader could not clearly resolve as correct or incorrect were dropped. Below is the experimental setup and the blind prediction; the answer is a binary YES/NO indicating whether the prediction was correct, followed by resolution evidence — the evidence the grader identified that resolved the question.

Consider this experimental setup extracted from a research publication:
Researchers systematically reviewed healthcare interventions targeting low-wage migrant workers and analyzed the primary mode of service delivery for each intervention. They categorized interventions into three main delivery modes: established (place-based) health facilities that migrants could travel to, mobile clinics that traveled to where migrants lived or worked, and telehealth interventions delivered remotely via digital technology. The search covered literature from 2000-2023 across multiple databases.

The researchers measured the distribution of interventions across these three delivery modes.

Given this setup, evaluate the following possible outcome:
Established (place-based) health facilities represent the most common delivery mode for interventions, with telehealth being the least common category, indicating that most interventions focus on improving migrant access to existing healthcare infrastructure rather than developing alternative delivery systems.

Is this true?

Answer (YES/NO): NO